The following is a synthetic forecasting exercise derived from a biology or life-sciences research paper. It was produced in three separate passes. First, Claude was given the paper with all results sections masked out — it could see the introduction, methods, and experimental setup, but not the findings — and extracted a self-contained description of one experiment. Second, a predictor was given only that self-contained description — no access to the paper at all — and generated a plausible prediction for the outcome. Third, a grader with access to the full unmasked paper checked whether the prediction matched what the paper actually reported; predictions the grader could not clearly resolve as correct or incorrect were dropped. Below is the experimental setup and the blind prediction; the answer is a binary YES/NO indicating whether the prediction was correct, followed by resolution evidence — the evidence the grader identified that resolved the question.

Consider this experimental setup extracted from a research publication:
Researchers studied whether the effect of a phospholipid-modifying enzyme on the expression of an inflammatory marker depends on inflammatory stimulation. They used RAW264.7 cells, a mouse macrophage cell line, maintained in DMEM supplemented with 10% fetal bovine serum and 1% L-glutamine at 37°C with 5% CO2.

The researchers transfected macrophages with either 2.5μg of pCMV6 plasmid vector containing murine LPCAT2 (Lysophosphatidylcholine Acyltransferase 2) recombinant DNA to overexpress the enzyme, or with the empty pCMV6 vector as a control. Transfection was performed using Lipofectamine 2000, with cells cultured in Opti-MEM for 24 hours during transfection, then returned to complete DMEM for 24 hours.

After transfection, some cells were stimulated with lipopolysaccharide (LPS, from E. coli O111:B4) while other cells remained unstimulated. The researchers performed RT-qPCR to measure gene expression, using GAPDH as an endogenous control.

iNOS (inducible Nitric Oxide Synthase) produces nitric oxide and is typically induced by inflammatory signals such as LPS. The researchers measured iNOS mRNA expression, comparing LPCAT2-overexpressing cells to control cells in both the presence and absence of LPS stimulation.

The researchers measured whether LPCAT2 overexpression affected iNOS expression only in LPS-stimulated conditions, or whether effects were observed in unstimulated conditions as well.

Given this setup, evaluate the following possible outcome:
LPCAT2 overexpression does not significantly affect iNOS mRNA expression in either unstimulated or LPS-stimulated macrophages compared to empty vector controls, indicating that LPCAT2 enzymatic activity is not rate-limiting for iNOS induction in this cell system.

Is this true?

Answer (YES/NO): NO